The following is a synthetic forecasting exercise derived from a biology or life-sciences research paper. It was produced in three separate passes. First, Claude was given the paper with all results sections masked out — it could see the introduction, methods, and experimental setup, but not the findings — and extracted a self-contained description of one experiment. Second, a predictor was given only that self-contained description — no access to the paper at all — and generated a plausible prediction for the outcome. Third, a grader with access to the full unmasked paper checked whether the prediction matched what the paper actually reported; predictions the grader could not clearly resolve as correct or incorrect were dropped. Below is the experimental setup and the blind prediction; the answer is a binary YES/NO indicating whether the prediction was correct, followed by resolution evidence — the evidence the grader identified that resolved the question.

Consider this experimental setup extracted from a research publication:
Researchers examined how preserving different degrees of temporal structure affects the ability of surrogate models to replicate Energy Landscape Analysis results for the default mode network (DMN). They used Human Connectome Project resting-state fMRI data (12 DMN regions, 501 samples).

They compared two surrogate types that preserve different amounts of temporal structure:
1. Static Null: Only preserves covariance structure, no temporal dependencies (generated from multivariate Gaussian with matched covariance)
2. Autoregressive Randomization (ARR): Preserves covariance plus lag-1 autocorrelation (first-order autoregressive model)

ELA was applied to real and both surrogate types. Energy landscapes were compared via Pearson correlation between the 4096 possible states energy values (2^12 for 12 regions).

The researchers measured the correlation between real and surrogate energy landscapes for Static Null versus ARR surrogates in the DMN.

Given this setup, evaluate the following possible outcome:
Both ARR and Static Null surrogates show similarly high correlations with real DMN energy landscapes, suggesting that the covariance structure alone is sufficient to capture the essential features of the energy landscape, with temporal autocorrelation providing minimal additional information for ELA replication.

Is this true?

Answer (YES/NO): YES